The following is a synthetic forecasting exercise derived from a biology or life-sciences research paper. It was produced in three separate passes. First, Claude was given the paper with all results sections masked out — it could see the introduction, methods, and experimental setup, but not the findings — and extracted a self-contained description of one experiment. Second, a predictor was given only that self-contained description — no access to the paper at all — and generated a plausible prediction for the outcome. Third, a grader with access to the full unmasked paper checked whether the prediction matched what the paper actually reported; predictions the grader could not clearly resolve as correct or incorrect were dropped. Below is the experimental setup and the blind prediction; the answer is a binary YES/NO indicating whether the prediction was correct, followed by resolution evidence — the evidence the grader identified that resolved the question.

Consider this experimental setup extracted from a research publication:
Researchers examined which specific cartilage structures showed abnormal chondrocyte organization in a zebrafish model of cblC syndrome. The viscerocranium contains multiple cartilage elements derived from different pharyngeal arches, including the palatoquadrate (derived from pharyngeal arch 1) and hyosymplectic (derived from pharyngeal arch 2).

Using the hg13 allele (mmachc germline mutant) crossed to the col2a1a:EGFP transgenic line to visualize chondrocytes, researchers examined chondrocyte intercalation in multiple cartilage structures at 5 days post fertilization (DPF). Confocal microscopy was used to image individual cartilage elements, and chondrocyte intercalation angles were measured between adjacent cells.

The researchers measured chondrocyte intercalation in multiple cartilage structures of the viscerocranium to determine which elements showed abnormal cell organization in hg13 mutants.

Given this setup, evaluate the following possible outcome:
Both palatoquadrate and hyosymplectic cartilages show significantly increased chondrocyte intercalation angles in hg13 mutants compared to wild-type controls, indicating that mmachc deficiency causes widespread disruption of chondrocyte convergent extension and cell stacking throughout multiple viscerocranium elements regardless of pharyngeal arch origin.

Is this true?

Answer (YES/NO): NO